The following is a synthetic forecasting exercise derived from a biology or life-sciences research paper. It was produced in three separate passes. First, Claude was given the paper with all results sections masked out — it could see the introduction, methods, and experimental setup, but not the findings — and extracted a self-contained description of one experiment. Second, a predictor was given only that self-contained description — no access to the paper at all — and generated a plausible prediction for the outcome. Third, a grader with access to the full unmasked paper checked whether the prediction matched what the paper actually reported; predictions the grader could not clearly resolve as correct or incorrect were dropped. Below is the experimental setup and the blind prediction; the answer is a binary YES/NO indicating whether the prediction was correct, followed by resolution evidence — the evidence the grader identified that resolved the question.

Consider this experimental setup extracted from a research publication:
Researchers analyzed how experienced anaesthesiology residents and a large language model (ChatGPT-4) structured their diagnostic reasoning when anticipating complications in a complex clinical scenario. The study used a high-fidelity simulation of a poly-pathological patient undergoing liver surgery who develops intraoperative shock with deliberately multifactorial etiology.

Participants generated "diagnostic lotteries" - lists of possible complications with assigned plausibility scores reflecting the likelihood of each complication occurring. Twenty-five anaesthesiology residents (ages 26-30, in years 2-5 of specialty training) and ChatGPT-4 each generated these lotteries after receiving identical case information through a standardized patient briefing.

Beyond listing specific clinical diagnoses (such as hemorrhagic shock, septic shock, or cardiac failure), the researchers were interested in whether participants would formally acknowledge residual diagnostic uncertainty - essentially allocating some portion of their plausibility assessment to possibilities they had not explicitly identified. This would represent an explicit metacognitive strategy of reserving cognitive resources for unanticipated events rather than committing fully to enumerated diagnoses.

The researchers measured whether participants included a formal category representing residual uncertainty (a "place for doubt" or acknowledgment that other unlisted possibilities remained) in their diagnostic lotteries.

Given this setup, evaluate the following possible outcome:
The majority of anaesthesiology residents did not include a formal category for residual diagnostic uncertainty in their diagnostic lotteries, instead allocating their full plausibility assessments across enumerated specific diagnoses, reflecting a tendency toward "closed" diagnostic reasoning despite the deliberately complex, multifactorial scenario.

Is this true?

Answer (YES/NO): NO